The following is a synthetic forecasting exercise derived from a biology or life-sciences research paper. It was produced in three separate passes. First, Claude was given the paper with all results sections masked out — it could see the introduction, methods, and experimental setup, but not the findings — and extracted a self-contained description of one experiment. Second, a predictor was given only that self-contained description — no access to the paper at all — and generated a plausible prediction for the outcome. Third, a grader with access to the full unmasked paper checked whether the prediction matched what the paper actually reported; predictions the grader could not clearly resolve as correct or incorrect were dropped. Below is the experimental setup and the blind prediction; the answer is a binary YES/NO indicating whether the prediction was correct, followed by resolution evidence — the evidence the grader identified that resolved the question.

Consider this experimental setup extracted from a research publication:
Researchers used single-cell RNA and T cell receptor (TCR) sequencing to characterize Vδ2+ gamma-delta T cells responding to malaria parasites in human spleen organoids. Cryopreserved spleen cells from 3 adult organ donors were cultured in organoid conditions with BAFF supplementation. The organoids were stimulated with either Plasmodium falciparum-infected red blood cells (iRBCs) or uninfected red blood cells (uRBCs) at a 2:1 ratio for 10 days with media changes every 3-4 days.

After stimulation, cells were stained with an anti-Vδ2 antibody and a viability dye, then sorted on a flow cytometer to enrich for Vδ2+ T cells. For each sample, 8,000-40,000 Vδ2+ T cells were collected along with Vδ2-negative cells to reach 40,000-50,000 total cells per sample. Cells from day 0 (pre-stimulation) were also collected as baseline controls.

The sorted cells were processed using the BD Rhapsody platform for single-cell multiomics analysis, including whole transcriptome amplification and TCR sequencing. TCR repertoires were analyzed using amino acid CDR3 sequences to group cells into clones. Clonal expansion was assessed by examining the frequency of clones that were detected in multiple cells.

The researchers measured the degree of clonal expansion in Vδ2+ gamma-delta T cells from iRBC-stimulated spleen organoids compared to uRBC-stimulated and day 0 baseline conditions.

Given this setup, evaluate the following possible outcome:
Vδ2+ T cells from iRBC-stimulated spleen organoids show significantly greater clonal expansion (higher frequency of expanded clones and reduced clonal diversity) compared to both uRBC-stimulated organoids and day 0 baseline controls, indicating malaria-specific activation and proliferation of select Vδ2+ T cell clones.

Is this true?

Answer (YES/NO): YES